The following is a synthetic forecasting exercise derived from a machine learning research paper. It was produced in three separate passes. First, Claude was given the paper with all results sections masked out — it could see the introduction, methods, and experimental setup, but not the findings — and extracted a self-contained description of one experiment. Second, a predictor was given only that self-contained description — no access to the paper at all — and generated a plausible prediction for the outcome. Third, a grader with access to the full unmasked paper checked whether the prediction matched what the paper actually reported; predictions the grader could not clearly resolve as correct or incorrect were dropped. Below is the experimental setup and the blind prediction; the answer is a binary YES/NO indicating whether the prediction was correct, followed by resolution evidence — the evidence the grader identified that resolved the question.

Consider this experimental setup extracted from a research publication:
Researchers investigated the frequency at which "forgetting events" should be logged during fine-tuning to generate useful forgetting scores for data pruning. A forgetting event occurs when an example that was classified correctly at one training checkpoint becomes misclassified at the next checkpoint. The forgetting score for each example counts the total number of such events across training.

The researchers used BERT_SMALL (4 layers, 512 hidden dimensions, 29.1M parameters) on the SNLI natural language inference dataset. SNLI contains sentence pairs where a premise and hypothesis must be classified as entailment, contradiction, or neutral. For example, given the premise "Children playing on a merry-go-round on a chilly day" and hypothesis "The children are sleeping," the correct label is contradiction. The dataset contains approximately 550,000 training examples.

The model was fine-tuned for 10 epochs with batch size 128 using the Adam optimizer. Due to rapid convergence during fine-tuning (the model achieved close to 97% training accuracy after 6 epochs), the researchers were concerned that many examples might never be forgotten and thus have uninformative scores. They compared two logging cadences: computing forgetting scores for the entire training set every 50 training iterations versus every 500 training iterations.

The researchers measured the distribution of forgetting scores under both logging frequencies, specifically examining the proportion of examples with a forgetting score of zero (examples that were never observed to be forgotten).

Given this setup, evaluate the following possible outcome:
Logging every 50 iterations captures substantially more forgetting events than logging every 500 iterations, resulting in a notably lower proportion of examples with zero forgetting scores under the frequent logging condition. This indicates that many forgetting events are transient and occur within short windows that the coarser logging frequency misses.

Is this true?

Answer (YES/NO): YES